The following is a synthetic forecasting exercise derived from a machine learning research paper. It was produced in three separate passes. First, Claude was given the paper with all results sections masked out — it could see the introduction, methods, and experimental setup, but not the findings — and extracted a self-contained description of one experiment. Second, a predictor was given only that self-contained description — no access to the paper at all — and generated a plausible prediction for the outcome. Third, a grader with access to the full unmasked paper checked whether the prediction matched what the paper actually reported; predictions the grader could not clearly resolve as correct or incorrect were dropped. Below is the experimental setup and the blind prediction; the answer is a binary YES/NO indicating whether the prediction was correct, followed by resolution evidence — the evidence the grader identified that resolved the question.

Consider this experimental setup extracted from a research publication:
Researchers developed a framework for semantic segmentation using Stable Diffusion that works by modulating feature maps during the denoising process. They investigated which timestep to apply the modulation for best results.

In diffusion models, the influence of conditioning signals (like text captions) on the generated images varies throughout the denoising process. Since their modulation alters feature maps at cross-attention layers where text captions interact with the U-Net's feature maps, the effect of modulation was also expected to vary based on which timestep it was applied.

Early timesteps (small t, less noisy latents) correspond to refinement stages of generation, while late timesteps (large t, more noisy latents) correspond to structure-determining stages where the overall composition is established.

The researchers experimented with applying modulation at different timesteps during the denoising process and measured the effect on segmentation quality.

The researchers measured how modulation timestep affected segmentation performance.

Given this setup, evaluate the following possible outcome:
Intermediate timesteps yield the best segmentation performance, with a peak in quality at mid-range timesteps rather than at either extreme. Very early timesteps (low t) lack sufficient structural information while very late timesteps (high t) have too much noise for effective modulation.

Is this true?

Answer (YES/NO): YES